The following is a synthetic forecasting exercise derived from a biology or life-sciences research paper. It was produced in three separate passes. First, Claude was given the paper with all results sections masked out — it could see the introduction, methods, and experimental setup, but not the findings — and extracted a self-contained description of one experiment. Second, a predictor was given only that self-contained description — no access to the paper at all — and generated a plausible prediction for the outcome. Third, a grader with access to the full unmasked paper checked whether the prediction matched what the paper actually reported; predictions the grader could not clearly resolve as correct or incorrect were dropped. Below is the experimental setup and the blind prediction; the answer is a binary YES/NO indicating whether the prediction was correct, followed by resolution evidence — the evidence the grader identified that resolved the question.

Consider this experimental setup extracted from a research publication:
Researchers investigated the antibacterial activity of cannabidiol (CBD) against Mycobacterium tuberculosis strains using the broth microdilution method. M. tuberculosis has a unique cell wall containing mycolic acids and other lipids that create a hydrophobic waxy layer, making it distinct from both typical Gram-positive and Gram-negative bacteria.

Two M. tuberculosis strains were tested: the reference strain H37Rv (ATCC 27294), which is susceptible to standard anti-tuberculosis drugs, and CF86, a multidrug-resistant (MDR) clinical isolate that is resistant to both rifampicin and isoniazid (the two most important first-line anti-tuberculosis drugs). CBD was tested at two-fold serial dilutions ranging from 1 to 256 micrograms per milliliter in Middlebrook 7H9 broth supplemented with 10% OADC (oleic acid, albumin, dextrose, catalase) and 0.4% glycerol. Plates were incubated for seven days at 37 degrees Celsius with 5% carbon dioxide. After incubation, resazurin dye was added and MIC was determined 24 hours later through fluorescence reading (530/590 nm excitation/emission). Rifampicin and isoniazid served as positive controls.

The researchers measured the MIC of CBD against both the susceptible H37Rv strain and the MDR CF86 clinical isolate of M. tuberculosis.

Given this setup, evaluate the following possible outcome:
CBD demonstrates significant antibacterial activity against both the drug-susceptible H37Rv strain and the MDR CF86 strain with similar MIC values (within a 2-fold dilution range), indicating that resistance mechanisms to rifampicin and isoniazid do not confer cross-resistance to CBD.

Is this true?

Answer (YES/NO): YES